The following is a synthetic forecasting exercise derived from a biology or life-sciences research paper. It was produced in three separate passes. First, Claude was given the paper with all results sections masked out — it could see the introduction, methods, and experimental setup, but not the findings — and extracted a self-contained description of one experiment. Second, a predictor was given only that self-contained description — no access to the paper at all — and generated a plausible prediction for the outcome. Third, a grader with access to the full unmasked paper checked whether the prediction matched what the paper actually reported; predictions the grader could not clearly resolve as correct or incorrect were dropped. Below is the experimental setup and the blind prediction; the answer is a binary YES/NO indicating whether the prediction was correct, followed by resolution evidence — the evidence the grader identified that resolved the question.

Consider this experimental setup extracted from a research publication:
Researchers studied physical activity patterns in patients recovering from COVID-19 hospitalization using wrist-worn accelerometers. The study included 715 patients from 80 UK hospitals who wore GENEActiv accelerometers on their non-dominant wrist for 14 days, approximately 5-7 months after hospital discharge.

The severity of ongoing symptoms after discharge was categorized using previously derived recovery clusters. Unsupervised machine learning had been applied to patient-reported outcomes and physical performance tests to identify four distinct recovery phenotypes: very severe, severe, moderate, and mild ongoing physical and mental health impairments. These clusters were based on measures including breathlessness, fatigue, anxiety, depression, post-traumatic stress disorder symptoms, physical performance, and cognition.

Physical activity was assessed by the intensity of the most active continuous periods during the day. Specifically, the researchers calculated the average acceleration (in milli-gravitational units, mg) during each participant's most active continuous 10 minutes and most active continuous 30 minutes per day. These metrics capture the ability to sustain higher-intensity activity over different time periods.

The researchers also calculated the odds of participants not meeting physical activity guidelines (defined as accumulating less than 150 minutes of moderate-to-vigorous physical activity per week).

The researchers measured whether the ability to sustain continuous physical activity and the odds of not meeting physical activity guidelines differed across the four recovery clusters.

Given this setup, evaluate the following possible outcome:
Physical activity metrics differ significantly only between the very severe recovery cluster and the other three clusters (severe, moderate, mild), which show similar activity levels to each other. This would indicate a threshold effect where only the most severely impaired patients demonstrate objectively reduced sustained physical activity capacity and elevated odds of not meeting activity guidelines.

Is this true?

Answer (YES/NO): NO